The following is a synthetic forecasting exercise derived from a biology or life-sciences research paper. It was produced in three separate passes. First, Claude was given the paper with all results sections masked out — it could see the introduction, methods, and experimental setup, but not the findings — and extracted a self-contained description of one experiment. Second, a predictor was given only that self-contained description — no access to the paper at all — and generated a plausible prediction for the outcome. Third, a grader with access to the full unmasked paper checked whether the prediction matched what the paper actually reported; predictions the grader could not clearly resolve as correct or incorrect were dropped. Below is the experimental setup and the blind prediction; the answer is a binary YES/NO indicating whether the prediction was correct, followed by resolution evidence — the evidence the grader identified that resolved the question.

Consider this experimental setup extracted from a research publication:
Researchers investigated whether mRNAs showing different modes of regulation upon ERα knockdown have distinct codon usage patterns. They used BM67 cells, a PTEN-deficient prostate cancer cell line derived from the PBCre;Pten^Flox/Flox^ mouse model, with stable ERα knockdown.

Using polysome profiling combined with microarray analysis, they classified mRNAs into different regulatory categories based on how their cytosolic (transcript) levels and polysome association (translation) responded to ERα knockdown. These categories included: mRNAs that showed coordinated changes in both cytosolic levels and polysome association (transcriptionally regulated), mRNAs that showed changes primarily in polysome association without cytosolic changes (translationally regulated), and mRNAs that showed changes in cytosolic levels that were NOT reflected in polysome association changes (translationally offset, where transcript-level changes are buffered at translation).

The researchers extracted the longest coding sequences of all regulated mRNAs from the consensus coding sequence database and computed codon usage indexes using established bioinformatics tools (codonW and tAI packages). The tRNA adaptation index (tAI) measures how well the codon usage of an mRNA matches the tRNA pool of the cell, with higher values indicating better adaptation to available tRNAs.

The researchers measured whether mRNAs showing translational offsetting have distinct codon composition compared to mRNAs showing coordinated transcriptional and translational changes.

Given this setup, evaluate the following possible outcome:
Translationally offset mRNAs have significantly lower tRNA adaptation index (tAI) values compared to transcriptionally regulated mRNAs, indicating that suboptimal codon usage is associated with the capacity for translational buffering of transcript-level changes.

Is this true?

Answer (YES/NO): NO